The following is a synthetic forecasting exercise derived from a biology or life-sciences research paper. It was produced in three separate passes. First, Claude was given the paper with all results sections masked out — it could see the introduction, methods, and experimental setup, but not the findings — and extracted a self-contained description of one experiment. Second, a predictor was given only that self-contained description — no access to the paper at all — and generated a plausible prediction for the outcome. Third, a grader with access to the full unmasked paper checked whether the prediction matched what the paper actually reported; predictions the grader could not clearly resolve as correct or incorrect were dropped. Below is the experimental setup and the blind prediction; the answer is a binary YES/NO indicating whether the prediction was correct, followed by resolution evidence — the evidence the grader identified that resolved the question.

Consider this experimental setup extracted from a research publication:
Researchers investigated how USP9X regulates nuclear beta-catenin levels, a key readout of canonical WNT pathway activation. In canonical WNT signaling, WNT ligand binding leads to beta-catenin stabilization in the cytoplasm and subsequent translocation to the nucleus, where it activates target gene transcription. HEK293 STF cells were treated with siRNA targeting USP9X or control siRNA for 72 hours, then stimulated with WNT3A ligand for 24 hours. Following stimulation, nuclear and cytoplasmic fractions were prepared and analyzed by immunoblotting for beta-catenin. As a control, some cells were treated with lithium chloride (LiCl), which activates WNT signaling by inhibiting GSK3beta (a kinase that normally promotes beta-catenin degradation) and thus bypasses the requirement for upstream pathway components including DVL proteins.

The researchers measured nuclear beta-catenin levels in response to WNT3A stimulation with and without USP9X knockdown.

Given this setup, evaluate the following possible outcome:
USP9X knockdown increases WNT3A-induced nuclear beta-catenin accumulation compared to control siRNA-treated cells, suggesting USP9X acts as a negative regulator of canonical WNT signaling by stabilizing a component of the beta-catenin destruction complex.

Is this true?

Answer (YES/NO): NO